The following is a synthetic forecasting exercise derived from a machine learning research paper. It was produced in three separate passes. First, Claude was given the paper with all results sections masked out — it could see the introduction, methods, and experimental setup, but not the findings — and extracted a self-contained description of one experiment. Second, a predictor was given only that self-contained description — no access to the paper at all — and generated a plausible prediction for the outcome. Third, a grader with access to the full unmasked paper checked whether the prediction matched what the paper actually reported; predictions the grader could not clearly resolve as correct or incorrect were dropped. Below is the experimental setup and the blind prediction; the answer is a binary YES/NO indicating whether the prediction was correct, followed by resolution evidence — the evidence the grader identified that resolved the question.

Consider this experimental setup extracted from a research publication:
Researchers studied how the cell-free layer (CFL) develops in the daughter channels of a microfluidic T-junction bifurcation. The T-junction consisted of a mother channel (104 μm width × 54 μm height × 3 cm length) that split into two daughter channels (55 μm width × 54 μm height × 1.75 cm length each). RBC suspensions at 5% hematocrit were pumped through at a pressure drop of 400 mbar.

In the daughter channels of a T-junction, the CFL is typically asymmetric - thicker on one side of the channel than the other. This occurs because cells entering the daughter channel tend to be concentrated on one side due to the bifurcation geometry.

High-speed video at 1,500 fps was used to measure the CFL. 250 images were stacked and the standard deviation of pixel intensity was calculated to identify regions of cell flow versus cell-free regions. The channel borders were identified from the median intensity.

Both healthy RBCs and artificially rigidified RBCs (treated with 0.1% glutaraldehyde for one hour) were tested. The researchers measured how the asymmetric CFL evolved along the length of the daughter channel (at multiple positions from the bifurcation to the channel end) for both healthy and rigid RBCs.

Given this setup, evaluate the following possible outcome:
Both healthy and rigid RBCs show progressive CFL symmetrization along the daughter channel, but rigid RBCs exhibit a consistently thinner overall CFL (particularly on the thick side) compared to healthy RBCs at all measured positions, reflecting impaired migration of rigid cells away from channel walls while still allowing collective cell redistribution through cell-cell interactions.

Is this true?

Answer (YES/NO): YES